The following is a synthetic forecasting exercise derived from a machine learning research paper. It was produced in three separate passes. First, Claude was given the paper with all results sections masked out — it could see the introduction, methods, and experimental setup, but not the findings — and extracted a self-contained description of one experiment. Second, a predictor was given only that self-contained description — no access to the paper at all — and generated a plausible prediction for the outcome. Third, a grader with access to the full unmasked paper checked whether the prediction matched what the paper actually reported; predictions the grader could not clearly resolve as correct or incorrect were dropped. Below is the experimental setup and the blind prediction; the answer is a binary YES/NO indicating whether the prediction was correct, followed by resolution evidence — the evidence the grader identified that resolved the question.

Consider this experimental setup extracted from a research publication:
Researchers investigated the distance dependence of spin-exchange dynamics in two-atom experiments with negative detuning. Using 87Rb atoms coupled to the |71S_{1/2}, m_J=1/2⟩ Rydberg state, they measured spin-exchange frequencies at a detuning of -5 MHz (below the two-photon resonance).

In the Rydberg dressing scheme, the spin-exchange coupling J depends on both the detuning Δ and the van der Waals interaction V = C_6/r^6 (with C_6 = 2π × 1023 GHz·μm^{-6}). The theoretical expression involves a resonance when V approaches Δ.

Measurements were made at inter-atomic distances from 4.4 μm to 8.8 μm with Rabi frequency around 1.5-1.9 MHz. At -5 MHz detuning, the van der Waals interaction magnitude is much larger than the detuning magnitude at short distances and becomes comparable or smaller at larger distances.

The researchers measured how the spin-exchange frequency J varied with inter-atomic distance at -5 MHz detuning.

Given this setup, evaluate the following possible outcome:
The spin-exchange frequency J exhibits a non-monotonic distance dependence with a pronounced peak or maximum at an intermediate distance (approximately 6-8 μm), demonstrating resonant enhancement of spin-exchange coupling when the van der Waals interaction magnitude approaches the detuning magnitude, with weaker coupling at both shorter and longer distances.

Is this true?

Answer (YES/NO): NO